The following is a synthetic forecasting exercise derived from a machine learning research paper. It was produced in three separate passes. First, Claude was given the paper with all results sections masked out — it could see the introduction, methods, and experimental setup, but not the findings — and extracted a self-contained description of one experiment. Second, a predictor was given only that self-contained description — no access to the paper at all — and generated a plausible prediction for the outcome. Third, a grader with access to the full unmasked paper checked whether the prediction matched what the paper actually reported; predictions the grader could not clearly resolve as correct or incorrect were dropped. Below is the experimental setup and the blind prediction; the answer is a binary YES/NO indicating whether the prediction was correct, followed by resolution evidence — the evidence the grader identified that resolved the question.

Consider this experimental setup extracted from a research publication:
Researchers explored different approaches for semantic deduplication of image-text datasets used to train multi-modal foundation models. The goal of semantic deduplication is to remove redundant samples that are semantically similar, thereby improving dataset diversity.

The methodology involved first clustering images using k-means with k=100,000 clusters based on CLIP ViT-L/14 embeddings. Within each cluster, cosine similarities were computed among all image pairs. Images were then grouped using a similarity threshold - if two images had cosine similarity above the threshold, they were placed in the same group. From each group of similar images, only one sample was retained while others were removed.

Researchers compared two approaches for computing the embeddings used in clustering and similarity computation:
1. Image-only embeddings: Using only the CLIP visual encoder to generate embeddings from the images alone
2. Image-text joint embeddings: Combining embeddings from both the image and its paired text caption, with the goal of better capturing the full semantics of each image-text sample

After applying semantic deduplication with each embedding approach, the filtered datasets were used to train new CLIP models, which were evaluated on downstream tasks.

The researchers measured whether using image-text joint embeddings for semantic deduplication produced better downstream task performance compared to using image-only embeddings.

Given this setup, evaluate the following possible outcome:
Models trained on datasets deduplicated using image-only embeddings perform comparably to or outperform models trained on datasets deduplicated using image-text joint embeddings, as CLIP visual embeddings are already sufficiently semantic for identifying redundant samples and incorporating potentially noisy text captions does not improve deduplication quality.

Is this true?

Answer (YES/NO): YES